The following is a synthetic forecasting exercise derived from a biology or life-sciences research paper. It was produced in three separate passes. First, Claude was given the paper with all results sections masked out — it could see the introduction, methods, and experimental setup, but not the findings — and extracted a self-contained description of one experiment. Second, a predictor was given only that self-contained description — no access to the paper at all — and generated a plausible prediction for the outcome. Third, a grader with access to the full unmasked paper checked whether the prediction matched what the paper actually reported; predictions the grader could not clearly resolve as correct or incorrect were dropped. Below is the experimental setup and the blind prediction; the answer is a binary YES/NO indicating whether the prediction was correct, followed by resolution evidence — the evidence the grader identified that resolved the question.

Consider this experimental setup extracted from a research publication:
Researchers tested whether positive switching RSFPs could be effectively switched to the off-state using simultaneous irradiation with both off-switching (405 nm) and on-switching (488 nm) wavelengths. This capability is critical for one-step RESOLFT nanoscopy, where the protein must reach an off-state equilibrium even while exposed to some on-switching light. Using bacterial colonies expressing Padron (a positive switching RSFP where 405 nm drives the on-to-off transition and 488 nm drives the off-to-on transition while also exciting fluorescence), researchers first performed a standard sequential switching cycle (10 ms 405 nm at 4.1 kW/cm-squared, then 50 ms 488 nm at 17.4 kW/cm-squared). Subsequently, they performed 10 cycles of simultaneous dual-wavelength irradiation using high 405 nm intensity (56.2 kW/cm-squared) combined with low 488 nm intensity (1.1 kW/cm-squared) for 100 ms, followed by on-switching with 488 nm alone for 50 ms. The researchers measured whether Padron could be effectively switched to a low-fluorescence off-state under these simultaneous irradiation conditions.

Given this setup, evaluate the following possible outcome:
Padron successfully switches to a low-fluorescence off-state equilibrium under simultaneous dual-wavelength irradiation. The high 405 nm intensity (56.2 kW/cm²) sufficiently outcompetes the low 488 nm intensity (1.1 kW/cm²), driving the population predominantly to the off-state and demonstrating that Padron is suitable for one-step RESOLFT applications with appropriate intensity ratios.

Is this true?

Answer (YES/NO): NO